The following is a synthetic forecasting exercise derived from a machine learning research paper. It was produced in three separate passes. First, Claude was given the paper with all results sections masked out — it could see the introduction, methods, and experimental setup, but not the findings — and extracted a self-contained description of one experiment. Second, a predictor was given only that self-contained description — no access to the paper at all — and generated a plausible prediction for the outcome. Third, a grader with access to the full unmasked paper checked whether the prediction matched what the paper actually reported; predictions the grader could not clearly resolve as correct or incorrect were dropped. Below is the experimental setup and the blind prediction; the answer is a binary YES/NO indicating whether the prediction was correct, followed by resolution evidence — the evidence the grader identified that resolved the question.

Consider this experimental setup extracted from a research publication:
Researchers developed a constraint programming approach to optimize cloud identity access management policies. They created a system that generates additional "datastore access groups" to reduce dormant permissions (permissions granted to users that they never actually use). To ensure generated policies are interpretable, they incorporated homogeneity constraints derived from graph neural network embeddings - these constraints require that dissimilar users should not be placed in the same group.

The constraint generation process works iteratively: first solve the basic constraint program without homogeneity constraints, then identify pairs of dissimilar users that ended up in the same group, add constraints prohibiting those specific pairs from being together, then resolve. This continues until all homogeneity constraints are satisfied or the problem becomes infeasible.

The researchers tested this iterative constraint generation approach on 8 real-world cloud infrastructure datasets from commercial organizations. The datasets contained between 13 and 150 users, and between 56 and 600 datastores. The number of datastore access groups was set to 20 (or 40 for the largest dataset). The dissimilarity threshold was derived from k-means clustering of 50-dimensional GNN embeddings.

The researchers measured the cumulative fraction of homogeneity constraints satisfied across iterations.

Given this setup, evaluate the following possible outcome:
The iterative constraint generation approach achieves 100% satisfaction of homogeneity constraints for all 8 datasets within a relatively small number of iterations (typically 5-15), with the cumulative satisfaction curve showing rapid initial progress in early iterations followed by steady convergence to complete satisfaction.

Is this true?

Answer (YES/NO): NO